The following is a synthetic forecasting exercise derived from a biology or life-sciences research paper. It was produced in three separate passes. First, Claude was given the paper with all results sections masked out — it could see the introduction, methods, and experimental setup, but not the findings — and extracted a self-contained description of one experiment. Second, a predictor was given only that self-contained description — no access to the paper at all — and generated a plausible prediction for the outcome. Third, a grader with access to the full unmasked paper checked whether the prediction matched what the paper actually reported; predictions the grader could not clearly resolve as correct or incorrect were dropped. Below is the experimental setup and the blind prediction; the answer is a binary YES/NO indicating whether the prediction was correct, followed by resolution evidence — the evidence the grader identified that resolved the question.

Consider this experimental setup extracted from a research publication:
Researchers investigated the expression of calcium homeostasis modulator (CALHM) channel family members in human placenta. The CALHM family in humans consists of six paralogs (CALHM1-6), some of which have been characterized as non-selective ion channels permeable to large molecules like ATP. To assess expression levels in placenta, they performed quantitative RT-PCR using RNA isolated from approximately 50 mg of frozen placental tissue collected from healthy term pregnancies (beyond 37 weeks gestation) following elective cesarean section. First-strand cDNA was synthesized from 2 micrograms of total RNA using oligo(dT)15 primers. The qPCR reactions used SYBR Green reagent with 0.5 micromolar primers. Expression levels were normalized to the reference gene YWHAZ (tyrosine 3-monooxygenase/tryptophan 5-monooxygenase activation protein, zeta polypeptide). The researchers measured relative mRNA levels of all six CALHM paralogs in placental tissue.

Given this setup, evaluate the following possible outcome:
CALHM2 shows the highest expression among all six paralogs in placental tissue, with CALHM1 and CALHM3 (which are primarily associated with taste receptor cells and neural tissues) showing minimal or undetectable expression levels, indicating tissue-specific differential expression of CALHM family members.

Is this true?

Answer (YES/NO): NO